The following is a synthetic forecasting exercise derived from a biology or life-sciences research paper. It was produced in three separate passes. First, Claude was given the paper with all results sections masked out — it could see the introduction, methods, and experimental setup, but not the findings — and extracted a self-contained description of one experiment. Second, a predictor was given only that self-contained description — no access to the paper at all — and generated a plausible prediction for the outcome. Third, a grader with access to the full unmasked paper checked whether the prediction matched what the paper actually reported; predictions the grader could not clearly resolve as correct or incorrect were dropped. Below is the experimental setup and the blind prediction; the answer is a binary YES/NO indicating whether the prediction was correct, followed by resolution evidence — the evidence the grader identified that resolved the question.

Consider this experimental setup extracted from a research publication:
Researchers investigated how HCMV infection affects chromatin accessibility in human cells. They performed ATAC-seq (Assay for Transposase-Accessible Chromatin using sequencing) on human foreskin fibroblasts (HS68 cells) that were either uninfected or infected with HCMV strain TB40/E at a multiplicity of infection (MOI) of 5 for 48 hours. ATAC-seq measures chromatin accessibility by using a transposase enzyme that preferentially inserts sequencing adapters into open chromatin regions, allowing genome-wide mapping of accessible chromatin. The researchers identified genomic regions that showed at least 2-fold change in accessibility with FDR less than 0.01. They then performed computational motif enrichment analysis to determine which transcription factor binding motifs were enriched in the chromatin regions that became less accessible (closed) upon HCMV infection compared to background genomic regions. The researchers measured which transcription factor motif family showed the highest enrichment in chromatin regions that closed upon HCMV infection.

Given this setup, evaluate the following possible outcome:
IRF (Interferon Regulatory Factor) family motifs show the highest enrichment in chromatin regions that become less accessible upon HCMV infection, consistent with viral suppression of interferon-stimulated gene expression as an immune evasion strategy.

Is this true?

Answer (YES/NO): NO